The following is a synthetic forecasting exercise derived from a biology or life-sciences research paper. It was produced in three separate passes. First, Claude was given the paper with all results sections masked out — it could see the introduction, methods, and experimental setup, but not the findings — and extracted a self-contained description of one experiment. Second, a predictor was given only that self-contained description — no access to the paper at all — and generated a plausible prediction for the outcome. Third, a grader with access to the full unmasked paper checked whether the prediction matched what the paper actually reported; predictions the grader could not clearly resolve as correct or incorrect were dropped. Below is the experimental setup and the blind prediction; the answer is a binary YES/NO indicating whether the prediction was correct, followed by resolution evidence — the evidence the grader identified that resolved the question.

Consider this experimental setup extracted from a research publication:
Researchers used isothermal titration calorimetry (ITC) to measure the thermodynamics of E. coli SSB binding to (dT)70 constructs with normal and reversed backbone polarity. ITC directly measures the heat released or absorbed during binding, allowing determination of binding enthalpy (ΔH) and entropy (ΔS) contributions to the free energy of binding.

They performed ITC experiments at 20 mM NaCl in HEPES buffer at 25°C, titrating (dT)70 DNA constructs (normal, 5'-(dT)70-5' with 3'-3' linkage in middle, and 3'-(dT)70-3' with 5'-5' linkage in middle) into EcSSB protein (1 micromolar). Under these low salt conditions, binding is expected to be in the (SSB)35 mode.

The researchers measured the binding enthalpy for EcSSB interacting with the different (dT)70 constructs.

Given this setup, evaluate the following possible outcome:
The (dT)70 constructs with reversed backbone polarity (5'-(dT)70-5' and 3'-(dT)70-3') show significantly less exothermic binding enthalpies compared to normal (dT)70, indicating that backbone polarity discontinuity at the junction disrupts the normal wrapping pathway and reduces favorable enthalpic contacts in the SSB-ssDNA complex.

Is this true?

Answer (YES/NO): NO